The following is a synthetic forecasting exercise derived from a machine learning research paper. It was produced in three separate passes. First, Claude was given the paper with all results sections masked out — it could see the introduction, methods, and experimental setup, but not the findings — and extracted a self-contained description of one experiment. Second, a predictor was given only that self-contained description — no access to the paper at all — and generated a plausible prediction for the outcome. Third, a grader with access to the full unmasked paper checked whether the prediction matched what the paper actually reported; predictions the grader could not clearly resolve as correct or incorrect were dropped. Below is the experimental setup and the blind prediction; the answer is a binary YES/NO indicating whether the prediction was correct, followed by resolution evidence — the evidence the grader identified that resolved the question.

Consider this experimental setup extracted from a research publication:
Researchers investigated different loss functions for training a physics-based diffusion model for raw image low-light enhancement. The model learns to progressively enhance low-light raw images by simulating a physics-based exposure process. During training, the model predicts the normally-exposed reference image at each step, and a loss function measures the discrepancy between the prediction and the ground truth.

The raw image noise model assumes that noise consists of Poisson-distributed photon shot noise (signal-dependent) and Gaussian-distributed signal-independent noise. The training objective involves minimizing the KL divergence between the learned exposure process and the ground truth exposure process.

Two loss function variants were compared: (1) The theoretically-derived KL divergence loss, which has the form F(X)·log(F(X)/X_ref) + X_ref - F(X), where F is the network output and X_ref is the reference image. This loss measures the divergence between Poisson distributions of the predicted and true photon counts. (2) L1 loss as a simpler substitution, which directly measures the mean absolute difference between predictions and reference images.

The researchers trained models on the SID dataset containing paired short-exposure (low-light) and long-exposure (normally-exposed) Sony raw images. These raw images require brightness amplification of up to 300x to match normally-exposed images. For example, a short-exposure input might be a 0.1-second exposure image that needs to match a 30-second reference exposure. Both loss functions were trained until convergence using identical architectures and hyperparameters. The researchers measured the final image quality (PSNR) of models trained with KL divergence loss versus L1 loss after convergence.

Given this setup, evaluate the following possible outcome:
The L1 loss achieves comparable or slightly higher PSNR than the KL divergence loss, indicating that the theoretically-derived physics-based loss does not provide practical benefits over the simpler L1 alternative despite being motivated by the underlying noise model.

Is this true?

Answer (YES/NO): YES